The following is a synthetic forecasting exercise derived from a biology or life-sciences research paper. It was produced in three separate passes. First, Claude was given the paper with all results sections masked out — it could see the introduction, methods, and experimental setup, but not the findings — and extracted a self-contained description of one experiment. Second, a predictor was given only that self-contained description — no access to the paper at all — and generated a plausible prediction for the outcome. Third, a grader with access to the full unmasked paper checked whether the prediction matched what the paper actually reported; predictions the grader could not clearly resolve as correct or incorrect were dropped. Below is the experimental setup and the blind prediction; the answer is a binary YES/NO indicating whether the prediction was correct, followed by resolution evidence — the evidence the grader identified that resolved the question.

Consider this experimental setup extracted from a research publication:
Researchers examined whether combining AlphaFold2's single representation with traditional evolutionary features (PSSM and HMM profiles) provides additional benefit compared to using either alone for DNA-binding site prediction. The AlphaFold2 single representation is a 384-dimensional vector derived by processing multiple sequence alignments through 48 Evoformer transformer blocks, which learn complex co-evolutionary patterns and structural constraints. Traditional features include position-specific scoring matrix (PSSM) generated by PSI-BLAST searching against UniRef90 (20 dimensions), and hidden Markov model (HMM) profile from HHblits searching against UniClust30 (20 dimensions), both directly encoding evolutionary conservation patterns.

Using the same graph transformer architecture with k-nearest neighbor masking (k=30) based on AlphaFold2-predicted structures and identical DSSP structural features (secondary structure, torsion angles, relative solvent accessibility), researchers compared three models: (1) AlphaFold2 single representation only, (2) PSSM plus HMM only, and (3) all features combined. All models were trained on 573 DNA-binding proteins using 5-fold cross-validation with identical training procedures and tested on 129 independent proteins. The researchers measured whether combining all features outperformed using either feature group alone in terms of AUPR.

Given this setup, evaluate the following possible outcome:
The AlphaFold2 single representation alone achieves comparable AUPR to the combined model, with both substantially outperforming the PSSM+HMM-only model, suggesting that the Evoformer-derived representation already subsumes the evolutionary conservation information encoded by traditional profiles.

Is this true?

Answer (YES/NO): NO